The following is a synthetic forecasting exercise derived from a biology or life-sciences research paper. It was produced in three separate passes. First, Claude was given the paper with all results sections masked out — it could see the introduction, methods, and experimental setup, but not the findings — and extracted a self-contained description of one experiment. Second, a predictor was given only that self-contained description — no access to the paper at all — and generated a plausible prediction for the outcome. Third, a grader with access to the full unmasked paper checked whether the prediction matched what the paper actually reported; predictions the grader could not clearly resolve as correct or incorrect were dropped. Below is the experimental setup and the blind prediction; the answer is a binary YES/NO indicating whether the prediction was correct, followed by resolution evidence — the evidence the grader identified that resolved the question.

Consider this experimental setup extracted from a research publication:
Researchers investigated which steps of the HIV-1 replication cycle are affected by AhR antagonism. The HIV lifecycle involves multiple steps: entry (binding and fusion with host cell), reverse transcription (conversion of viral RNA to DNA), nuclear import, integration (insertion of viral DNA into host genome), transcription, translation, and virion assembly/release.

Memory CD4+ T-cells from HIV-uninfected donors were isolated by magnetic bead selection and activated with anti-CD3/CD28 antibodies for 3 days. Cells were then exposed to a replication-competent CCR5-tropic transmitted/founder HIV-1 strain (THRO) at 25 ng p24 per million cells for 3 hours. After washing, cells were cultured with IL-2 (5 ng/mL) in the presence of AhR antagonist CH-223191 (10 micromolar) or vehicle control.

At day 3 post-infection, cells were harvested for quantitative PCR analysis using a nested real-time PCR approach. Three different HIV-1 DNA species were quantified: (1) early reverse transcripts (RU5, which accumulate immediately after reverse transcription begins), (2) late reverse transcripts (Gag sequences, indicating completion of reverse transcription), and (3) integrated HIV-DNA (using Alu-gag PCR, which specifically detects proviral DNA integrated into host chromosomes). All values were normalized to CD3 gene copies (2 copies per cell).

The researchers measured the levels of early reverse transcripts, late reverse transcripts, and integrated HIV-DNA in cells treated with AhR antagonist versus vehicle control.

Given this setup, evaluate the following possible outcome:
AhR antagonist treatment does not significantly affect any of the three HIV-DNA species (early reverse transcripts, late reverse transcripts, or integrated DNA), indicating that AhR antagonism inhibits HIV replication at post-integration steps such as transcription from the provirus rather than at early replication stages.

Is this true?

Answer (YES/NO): NO